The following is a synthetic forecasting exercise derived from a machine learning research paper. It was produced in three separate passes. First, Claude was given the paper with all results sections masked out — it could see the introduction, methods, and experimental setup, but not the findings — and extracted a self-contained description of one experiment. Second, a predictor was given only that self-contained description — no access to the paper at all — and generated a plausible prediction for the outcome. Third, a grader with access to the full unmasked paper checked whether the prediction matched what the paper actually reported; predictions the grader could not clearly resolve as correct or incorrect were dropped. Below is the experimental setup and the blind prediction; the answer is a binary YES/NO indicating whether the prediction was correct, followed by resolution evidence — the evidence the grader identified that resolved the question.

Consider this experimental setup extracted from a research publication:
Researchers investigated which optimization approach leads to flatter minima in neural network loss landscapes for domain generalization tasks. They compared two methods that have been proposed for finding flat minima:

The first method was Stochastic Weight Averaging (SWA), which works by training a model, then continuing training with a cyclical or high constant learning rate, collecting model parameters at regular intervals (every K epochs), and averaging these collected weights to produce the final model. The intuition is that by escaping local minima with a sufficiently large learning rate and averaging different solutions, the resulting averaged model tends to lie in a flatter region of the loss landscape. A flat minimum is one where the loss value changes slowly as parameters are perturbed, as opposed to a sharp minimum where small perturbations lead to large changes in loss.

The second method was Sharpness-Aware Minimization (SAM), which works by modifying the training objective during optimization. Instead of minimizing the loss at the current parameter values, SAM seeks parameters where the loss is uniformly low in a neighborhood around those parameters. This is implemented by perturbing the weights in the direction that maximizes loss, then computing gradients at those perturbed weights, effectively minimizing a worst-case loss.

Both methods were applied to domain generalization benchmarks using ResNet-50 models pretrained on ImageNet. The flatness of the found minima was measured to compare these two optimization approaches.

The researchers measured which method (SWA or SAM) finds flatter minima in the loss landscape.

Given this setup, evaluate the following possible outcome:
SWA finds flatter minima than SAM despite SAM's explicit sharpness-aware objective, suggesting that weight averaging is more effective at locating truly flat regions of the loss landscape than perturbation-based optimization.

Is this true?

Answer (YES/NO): YES